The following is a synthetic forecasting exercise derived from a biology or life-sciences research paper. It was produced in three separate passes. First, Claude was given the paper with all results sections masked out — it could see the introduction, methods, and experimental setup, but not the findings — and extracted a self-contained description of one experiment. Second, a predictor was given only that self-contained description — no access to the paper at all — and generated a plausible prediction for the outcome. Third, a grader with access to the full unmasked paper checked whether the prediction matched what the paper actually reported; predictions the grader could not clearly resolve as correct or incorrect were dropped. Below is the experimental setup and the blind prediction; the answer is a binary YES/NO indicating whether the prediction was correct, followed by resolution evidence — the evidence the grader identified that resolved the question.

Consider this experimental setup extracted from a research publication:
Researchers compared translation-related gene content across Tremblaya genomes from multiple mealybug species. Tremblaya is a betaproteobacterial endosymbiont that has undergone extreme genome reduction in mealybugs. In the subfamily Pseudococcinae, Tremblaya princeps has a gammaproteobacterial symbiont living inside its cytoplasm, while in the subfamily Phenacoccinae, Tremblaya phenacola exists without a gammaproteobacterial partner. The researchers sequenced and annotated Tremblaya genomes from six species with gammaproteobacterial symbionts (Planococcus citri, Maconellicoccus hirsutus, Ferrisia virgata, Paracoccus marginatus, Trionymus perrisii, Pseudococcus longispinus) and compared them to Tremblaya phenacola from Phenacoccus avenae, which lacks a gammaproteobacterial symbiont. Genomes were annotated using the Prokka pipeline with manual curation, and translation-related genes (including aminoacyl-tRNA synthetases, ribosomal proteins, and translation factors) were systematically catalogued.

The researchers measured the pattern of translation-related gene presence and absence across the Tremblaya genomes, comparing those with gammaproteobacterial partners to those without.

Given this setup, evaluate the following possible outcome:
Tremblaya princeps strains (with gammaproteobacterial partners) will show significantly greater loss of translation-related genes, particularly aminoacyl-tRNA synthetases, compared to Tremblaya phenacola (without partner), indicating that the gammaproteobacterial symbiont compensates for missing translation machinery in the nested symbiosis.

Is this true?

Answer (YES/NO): NO